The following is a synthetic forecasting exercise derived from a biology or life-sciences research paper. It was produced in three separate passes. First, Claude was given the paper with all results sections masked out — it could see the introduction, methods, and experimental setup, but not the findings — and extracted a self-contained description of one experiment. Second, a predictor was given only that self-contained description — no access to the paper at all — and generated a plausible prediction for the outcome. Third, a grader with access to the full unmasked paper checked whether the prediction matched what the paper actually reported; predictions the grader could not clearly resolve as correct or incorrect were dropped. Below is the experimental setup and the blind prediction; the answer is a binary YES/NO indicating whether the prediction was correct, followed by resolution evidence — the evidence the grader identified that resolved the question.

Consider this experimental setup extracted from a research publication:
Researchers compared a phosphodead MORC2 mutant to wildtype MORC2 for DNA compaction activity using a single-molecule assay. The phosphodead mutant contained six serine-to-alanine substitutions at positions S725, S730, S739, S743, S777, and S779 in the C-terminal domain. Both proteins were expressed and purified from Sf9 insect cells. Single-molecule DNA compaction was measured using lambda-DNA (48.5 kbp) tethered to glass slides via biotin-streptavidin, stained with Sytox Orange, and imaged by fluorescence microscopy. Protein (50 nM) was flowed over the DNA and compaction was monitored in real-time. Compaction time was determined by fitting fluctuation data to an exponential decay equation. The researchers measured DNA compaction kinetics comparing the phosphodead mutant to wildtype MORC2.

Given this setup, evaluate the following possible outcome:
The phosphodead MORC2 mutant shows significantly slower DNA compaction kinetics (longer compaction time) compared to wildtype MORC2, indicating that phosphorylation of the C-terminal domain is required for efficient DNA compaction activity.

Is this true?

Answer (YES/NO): NO